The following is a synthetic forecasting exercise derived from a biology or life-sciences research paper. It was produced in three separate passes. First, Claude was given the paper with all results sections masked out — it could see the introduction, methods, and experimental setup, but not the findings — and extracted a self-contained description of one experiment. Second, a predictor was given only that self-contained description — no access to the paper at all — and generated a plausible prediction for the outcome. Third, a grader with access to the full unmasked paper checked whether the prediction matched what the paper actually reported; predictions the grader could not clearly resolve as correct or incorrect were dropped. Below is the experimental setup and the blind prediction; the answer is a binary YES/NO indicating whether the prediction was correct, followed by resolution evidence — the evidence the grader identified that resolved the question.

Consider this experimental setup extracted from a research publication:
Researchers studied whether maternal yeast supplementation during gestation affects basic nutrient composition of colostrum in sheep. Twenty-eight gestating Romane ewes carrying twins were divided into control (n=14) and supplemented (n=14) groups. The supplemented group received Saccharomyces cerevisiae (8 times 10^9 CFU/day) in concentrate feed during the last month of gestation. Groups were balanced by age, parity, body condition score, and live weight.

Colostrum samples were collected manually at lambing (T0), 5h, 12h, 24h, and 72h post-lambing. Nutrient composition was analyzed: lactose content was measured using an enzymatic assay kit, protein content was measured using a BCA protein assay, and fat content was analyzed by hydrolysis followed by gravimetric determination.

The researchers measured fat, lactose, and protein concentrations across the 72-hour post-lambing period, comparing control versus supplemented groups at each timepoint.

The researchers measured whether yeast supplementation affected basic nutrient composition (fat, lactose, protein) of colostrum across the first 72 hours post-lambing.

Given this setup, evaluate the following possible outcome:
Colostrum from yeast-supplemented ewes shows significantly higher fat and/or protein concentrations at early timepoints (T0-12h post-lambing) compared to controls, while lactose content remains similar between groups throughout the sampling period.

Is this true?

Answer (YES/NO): NO